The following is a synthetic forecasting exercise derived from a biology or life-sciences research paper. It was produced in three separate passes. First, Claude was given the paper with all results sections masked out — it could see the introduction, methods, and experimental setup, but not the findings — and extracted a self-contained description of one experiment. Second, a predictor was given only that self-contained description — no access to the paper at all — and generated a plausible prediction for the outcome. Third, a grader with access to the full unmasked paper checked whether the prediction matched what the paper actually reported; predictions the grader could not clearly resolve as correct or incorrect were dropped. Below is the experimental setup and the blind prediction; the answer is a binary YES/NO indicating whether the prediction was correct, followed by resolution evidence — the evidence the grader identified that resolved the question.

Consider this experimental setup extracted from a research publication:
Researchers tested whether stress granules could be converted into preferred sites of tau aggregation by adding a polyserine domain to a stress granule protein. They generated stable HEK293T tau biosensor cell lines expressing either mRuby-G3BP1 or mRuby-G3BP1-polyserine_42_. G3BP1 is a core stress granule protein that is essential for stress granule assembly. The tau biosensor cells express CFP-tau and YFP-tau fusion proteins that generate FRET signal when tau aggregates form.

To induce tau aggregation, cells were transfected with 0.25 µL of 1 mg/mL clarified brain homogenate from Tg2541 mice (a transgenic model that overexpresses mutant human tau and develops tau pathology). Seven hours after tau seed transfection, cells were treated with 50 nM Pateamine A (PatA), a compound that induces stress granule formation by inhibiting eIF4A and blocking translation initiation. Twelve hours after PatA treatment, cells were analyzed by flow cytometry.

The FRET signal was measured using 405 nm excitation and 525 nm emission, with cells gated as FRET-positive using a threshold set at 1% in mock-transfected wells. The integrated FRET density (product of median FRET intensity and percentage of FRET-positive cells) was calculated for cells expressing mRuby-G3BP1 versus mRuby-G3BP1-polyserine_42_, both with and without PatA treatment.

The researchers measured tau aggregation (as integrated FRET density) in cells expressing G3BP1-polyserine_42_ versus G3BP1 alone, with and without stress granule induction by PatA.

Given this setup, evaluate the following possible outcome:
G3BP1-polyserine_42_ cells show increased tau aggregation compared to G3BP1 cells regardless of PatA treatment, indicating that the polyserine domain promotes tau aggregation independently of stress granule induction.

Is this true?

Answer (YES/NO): NO